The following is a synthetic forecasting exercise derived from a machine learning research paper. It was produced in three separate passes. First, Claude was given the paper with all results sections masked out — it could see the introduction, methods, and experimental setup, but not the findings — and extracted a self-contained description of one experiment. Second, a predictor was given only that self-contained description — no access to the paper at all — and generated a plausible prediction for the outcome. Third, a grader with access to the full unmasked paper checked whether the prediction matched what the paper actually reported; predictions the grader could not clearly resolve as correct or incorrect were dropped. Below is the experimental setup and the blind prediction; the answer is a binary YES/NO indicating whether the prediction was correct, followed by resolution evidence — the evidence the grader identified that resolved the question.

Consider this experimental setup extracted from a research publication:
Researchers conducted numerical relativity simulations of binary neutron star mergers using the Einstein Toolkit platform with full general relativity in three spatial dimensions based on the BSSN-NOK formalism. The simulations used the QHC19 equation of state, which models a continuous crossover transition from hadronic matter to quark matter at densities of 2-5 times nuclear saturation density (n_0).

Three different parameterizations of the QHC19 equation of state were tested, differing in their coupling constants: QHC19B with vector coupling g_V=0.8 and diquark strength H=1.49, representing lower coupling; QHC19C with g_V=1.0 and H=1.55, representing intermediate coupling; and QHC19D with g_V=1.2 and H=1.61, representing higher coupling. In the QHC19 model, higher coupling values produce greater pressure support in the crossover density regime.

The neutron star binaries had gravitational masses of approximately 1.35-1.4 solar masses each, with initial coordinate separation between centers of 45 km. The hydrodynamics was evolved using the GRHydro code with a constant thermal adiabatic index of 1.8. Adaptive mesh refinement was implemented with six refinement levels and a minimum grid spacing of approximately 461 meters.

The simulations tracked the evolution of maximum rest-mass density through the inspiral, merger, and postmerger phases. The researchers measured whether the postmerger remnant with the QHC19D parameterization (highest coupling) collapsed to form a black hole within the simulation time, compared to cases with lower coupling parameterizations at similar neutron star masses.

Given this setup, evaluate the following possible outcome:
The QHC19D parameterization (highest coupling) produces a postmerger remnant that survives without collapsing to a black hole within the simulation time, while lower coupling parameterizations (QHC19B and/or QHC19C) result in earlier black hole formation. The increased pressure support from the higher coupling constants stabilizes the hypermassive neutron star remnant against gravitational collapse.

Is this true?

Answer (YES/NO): YES